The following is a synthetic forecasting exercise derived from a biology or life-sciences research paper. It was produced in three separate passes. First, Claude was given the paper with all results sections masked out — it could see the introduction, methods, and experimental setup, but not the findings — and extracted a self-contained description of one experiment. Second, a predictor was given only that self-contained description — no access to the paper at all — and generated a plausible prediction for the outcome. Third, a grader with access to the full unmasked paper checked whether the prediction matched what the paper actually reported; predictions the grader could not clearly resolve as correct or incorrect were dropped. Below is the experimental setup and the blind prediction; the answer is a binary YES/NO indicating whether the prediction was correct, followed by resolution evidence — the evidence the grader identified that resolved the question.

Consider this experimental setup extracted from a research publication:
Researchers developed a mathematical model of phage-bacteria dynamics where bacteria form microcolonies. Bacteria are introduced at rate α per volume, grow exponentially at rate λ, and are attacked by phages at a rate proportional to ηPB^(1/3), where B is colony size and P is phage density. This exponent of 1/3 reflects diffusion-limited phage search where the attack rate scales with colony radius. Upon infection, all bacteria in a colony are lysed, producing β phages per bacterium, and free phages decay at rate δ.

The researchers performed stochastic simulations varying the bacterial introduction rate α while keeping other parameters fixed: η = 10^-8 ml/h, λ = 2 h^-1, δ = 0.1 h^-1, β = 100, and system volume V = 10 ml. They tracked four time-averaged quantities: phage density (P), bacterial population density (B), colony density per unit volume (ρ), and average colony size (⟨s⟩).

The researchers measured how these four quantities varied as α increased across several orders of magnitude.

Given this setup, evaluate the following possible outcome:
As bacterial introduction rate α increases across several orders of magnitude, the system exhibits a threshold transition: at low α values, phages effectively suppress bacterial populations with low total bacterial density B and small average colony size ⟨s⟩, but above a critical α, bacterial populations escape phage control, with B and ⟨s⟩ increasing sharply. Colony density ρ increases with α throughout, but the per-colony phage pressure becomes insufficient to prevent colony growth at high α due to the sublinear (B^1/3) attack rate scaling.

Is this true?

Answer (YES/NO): NO